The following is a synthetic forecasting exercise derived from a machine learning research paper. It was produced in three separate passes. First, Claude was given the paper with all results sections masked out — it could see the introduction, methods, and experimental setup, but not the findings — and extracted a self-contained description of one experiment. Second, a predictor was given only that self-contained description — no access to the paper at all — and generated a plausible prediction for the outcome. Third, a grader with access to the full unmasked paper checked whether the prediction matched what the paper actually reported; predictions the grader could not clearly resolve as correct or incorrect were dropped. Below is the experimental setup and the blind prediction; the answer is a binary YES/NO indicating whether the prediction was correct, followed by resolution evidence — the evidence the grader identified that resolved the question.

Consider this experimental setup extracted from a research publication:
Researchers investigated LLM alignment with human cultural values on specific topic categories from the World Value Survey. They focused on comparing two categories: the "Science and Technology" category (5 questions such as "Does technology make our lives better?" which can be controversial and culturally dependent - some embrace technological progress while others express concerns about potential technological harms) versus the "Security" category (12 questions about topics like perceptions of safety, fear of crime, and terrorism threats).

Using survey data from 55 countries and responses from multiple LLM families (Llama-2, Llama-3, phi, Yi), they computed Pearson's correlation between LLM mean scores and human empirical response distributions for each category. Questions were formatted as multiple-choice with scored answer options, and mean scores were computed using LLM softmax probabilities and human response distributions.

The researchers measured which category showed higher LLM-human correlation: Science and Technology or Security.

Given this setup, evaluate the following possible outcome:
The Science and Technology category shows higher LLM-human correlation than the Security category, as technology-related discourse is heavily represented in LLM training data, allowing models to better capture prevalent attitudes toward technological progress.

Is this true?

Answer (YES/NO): NO